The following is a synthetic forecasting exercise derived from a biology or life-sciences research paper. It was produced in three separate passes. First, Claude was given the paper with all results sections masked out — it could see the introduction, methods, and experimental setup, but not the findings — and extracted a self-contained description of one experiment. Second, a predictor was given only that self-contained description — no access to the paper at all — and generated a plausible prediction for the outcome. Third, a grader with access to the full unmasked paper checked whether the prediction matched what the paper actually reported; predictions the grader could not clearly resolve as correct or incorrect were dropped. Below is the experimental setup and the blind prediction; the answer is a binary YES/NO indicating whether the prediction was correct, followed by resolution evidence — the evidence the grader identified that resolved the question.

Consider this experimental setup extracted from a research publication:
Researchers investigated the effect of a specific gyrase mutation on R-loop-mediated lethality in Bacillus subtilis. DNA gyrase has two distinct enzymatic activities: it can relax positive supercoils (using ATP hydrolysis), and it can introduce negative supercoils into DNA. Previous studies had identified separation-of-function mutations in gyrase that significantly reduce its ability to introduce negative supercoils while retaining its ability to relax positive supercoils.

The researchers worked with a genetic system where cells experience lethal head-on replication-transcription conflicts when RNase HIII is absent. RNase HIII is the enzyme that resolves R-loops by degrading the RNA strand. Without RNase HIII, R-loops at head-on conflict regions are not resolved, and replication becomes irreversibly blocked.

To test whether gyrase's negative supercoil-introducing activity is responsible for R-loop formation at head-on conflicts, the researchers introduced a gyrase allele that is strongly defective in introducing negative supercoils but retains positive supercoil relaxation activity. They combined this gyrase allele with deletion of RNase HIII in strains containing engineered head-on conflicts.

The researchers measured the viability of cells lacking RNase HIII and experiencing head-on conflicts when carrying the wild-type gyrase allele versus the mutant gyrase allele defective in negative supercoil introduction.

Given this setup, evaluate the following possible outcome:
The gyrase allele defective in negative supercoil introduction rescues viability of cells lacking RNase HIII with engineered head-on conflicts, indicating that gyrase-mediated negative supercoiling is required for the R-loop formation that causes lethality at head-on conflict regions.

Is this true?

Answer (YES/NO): YES